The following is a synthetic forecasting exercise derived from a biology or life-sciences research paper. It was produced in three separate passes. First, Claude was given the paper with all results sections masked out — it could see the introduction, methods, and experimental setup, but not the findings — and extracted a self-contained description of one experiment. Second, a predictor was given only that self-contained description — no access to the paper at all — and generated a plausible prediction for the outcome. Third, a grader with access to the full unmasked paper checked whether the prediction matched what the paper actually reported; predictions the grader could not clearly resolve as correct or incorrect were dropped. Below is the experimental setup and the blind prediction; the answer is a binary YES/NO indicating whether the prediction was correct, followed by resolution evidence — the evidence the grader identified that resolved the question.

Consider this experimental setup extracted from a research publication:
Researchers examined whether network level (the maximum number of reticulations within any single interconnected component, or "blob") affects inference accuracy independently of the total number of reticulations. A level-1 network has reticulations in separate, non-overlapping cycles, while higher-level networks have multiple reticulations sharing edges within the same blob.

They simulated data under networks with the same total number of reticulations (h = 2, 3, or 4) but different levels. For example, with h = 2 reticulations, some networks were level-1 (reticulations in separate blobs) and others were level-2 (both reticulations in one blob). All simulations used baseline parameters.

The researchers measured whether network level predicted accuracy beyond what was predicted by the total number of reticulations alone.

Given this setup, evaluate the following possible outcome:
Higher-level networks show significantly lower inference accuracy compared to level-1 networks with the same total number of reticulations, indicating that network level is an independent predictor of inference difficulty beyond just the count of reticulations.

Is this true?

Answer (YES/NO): NO